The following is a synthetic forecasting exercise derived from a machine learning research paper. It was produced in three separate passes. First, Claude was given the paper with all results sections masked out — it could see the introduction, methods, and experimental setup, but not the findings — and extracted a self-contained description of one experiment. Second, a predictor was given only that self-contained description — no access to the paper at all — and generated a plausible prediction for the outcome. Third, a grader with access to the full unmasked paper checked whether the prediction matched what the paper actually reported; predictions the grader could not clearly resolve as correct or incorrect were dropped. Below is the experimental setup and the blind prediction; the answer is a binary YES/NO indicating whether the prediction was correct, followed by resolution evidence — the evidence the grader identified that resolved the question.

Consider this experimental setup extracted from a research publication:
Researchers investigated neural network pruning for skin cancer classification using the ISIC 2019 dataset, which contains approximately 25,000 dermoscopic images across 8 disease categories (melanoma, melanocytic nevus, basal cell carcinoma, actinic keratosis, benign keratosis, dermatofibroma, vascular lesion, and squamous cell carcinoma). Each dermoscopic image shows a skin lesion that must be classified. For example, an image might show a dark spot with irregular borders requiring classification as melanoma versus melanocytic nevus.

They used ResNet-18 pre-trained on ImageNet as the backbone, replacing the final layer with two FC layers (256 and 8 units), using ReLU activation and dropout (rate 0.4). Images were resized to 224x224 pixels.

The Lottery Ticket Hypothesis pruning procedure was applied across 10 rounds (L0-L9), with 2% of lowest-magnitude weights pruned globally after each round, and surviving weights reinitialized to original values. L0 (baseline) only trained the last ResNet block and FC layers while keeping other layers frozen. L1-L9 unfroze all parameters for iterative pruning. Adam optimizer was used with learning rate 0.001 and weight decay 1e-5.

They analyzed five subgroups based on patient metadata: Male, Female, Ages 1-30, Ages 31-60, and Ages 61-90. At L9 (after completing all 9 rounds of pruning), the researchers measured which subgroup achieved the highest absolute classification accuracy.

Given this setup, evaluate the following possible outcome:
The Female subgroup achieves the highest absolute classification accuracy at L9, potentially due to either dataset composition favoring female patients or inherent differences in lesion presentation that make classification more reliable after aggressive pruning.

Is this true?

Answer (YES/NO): NO